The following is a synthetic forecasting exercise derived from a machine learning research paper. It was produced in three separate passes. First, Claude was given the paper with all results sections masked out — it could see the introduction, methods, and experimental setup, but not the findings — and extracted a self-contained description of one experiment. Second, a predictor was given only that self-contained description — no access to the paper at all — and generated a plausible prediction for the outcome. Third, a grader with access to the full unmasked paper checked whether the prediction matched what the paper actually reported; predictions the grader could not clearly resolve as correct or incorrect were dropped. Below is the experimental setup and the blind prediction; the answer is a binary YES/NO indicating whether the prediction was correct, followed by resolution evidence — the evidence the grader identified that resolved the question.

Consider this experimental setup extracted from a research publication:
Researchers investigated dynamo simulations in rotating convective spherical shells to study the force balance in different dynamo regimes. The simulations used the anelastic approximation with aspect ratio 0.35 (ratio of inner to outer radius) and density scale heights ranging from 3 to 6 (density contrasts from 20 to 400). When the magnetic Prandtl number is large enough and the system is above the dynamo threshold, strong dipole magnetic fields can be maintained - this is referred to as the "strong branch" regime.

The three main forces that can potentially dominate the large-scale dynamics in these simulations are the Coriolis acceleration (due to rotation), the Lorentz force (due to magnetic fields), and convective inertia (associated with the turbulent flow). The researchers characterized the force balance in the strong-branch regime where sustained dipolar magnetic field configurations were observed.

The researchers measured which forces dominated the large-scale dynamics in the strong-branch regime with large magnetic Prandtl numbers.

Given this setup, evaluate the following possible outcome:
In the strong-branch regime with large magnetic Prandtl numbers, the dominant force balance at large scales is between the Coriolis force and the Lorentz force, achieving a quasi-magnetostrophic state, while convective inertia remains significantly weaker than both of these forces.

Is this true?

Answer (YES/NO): NO